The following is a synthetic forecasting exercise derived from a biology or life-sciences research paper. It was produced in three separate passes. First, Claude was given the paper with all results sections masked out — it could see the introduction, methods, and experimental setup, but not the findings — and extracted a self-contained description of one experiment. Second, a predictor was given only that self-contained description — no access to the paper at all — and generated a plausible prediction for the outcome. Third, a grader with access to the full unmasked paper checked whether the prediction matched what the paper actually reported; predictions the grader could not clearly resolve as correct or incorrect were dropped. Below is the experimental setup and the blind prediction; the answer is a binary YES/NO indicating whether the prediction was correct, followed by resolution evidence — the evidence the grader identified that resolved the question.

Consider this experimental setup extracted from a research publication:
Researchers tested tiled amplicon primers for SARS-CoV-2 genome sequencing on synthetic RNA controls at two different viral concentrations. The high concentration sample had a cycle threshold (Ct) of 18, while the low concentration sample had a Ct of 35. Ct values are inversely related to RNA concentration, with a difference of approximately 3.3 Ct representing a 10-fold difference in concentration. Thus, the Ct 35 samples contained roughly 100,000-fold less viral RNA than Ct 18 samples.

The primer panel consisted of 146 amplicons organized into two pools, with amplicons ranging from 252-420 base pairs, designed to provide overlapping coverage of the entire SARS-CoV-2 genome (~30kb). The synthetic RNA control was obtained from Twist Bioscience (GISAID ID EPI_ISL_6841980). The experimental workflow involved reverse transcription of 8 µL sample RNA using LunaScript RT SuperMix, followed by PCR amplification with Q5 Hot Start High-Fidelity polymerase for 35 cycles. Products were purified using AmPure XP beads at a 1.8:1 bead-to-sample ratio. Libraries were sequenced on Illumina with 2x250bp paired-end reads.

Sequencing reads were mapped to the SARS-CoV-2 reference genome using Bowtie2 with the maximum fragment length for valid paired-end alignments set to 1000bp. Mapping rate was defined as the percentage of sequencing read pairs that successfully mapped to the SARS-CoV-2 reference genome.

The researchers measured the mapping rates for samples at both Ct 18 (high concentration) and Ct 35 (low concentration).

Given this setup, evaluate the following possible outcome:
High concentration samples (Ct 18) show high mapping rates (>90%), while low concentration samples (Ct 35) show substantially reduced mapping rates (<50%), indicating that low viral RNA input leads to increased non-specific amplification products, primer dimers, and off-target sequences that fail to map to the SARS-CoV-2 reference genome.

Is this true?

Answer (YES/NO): NO